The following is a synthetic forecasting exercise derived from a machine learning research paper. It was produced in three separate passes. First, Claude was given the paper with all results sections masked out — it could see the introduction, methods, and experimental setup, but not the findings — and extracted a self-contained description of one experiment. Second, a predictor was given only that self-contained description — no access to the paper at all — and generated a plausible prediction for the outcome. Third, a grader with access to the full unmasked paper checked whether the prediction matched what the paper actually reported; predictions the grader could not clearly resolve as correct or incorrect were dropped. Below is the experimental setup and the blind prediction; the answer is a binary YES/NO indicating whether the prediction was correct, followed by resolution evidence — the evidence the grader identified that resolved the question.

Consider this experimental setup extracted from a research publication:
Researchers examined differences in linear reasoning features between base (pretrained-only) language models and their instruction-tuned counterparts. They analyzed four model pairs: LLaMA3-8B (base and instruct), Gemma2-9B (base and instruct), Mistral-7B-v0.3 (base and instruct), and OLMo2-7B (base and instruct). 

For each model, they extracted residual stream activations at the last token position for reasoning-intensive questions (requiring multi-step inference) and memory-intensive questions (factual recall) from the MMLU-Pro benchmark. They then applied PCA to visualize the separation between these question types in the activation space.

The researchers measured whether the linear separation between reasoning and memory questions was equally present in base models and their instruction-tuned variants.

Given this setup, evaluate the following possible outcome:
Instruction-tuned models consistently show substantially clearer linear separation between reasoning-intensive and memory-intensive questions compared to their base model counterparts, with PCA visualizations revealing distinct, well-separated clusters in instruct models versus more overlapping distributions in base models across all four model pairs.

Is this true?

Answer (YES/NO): NO